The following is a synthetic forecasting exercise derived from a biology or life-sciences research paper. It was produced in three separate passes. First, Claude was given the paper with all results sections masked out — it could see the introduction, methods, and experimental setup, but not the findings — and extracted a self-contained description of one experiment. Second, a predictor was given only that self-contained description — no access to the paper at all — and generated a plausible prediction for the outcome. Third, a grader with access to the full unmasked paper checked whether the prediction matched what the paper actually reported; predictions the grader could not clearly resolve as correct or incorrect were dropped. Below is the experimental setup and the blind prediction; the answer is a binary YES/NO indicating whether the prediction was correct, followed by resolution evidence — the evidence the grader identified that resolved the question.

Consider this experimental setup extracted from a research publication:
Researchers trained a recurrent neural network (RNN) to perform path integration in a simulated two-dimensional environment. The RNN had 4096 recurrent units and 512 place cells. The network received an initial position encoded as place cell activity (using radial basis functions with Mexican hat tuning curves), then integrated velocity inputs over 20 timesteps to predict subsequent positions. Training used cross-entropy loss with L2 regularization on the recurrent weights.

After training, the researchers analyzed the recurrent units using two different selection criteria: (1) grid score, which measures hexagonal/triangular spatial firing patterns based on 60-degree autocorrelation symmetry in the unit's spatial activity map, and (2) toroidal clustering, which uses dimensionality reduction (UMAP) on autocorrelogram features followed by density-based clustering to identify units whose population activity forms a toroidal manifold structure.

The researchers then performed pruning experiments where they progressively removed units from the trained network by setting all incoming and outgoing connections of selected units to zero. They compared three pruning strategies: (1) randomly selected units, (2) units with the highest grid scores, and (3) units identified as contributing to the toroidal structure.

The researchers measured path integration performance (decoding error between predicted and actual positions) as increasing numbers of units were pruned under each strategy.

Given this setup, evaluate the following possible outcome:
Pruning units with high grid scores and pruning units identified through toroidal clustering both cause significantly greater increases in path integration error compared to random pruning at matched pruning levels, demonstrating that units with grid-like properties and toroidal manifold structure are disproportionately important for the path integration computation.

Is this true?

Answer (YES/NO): NO